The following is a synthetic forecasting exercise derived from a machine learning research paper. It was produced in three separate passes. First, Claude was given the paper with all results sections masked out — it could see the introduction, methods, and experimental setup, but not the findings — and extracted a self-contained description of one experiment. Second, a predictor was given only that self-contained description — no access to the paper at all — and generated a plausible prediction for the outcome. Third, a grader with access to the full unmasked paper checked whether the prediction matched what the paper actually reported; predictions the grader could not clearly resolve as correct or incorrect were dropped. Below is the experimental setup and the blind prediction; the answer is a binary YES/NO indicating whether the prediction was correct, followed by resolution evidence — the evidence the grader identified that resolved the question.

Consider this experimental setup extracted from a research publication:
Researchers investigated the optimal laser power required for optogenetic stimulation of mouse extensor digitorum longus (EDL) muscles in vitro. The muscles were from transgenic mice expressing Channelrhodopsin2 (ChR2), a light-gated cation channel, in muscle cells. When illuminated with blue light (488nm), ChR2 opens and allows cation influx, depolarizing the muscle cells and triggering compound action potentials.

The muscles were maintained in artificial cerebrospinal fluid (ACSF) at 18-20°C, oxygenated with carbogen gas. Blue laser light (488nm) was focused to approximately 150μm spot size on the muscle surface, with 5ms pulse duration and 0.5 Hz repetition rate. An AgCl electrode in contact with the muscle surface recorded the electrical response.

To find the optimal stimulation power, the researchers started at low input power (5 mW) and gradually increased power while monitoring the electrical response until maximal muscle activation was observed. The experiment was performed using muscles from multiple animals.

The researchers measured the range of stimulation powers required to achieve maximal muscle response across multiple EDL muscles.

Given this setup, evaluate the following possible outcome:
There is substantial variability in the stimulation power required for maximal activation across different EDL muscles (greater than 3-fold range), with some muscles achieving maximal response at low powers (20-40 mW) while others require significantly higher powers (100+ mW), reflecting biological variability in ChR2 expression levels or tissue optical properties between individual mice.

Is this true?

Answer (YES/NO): NO